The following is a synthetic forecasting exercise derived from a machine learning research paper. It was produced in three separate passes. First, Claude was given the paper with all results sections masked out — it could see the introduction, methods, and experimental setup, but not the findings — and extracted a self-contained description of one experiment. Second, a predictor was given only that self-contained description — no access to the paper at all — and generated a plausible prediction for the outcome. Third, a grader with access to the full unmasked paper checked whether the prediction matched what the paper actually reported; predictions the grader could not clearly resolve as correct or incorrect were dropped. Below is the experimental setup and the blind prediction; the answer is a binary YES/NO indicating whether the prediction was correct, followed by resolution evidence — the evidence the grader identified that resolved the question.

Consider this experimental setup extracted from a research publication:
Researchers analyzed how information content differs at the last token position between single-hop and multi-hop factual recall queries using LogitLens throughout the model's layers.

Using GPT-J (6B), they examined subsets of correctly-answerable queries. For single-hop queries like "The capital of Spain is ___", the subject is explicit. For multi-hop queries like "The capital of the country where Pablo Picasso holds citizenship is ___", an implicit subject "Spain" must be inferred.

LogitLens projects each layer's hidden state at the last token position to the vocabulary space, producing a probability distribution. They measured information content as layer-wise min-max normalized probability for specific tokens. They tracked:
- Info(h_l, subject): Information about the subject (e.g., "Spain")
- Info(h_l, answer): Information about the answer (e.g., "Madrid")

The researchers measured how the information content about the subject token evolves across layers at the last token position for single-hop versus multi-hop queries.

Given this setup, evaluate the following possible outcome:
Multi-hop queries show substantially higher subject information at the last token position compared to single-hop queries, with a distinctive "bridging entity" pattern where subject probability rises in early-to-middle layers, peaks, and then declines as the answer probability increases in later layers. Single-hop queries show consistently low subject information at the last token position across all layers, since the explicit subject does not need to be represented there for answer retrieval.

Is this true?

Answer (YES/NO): NO